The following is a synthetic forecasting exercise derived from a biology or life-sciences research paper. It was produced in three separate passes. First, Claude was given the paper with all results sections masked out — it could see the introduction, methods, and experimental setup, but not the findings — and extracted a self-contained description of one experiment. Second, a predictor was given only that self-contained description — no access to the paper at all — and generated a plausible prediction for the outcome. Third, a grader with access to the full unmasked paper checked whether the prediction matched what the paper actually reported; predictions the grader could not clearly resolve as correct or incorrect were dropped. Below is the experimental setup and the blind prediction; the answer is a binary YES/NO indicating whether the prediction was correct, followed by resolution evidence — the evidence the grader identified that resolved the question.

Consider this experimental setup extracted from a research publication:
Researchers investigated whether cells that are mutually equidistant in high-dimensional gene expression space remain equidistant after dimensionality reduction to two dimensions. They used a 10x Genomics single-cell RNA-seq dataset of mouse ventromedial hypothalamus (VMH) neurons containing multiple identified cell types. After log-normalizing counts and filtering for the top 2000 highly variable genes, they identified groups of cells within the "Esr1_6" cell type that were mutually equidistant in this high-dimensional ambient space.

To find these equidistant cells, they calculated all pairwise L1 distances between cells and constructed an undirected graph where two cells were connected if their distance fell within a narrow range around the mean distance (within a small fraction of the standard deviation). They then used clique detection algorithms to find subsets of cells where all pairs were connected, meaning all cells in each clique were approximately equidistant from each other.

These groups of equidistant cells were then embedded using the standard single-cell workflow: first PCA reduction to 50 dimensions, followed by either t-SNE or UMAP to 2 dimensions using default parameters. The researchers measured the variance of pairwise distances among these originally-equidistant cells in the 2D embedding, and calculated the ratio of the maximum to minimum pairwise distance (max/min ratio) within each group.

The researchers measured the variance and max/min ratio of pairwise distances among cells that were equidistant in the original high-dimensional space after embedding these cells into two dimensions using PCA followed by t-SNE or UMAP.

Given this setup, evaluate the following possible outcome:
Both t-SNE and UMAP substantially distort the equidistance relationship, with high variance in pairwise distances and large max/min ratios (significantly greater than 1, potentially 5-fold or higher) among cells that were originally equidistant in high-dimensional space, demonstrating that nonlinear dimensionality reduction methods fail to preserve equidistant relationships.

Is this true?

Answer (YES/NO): YES